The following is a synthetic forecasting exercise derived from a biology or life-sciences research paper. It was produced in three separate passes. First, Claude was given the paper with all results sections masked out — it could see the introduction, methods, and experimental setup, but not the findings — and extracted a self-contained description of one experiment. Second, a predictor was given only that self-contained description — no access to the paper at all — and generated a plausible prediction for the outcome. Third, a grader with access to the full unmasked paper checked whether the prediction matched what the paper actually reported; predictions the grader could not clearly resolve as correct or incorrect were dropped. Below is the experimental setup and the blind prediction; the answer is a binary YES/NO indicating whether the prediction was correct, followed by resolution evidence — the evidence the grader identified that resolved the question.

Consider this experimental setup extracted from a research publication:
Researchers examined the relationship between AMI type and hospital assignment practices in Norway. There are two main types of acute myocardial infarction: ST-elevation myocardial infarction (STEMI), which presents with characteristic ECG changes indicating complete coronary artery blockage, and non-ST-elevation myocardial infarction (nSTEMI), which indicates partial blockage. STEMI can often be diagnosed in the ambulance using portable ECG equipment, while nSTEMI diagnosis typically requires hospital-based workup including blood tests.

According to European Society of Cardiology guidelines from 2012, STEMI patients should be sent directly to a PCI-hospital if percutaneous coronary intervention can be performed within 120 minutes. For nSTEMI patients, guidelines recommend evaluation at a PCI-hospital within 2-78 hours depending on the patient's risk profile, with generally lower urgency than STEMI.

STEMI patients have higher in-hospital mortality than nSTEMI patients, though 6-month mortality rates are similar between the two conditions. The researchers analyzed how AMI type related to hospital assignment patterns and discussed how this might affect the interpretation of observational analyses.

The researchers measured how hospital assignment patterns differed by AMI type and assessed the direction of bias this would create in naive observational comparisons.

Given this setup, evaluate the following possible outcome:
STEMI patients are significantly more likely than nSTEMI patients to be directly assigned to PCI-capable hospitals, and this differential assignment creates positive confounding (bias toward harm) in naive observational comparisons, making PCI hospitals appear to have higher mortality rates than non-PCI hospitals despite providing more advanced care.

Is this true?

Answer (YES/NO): YES